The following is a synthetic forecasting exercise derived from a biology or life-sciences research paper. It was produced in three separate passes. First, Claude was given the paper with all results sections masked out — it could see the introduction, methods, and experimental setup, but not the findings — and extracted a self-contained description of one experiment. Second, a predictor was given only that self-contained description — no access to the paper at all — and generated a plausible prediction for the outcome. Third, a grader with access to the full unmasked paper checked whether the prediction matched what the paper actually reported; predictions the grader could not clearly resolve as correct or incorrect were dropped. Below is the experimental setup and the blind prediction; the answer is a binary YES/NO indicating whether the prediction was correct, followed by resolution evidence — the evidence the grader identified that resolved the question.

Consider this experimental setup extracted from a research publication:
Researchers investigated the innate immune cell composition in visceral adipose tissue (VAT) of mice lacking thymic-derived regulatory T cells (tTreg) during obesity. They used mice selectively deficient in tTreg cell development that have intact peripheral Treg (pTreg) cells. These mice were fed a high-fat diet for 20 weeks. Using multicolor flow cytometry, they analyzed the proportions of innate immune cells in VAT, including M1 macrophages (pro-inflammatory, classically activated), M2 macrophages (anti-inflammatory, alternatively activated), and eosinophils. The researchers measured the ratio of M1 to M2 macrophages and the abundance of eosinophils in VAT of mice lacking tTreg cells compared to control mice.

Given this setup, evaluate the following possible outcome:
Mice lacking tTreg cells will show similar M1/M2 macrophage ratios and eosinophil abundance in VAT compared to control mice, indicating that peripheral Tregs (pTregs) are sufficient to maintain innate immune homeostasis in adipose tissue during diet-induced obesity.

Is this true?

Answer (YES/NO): NO